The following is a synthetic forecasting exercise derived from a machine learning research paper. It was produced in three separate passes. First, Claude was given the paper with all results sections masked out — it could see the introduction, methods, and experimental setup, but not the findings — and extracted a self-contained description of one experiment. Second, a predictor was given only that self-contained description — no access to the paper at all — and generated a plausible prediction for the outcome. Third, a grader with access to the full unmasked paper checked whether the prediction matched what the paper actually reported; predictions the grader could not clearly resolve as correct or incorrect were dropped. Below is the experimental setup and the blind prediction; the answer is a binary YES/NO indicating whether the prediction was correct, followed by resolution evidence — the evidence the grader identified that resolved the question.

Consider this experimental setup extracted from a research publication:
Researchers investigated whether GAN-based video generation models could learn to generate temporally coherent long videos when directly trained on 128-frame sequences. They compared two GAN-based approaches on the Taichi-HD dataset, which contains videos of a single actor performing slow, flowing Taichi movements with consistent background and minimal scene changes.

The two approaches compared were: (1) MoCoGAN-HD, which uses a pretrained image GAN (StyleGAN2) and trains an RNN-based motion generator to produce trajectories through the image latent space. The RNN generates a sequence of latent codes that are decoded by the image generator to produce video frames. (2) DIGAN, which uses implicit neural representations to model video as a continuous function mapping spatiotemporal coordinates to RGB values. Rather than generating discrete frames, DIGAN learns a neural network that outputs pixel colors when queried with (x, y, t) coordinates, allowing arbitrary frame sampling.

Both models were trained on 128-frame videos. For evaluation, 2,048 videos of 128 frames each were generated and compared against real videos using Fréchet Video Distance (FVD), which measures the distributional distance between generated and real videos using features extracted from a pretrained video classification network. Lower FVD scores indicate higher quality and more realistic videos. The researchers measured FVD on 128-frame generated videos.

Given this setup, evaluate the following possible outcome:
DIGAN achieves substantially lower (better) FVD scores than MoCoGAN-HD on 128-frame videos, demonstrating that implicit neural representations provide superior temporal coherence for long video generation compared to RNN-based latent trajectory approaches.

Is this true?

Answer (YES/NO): YES